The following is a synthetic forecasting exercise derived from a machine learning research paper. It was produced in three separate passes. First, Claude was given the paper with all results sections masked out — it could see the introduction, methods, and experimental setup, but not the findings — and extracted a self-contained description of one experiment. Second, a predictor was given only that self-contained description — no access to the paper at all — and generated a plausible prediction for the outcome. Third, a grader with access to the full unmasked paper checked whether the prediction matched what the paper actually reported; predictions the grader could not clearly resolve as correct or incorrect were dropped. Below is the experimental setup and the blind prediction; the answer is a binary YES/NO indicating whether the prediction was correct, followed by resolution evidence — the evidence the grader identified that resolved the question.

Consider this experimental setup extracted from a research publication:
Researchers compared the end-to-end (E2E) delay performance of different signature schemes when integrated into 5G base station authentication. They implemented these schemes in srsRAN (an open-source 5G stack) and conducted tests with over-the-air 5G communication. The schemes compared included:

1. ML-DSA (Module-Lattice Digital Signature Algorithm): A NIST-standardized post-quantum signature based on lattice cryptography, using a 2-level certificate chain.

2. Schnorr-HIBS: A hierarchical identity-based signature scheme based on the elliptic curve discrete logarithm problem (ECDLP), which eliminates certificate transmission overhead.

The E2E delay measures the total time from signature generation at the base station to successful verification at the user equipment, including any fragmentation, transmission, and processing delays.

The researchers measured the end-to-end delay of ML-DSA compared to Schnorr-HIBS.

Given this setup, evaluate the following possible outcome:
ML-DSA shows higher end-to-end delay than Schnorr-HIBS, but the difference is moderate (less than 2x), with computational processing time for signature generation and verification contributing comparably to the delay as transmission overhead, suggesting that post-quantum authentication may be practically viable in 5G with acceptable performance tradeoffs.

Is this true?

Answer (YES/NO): NO